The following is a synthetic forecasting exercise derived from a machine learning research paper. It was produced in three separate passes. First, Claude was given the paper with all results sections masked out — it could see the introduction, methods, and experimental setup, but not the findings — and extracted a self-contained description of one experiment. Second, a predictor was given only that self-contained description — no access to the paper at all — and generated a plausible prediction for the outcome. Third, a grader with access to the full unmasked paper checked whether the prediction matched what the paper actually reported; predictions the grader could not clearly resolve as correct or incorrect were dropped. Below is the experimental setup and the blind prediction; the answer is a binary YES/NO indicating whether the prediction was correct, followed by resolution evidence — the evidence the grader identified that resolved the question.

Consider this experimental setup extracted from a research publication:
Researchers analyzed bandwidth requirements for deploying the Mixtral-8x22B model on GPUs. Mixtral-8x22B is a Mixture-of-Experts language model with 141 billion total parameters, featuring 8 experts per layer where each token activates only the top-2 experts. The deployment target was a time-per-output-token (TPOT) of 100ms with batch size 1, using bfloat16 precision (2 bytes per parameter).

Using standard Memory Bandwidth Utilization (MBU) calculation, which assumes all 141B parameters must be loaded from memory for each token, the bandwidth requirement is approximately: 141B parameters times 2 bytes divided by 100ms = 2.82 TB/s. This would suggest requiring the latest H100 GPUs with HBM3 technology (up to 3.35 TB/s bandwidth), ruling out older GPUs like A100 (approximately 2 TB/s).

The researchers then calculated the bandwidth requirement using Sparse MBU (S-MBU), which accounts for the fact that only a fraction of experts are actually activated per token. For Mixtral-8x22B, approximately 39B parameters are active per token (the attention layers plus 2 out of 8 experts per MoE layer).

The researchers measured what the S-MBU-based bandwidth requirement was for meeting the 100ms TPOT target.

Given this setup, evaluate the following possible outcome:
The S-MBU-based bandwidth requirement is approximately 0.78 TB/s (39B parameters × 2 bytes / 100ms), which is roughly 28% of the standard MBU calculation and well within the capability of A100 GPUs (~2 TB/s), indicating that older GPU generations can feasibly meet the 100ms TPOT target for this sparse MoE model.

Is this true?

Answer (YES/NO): YES